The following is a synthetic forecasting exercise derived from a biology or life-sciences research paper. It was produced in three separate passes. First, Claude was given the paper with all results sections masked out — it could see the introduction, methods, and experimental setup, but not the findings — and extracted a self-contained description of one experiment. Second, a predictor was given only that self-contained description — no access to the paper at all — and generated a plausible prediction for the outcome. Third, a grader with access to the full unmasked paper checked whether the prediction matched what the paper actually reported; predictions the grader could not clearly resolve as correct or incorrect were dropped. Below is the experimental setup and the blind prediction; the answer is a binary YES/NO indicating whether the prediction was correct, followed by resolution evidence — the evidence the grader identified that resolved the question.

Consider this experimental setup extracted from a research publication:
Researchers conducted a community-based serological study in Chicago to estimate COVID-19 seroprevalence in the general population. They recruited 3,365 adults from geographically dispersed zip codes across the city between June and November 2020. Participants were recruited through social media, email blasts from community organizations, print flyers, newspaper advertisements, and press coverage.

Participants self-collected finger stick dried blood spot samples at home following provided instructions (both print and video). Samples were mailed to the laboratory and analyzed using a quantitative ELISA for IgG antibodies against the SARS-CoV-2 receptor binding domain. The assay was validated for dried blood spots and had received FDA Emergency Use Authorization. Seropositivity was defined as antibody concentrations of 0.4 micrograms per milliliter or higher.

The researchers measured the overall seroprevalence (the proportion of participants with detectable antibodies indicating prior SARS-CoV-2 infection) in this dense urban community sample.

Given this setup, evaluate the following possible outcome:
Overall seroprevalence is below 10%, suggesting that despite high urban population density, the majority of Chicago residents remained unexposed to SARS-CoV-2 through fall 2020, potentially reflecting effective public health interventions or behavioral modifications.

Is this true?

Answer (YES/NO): NO